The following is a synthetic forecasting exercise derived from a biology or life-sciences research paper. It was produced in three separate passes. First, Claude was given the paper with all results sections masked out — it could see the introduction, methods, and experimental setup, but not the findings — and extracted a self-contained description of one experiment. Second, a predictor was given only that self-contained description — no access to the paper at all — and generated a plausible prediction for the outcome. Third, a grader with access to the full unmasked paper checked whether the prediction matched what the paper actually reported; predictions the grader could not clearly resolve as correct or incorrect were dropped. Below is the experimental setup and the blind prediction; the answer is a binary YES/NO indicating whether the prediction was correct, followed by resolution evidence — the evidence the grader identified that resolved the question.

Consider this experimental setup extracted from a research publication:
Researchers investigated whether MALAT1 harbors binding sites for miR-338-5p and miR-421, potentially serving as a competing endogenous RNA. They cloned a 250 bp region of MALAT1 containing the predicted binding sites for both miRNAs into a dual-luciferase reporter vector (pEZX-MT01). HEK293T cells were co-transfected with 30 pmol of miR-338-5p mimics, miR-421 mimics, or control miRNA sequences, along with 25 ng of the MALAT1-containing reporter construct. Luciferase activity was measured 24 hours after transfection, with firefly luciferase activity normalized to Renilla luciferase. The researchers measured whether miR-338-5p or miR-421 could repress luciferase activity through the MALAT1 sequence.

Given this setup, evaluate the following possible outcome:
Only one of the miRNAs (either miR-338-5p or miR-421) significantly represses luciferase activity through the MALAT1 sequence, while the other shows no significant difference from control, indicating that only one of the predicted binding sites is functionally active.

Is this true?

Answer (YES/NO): NO